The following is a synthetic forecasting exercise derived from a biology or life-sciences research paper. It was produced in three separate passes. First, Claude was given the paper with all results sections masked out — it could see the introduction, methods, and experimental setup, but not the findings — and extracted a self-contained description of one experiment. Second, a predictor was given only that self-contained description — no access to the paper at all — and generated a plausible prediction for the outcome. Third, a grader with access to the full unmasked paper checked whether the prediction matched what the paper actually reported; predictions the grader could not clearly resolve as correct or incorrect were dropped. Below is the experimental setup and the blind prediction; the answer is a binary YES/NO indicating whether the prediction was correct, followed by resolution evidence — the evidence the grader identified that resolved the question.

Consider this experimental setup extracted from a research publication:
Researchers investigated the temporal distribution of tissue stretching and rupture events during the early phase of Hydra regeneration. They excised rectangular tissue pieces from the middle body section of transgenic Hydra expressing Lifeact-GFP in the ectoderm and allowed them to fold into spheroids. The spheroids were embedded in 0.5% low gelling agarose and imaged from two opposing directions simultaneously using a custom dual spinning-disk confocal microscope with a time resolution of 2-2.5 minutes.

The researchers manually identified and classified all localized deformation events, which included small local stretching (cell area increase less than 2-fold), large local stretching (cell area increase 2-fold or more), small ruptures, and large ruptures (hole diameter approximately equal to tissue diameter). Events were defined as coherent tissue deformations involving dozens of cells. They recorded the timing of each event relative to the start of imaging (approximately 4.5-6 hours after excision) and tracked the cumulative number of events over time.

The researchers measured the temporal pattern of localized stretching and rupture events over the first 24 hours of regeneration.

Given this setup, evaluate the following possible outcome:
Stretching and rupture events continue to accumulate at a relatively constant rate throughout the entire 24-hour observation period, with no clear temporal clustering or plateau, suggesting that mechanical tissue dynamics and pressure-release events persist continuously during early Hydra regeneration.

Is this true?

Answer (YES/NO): YES